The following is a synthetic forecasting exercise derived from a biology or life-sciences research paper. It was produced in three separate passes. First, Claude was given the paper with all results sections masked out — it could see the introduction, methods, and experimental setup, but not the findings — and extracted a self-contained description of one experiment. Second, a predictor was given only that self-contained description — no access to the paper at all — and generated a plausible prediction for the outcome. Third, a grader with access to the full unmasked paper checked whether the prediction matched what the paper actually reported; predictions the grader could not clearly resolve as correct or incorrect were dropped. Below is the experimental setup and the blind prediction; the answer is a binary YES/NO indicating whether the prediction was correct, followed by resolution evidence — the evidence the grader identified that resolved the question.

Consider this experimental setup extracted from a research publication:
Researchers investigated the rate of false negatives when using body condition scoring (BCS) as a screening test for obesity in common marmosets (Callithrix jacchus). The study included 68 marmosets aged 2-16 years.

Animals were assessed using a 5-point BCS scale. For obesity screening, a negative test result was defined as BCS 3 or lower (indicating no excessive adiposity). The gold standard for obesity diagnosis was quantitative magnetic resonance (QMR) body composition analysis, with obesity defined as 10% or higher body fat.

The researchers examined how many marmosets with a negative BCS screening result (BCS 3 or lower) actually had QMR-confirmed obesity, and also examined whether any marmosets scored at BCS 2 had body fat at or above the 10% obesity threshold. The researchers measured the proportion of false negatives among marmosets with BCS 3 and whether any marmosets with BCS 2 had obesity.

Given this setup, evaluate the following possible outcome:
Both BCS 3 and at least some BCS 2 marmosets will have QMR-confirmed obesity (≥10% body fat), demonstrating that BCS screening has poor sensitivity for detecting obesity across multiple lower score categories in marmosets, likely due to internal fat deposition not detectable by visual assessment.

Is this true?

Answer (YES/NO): NO